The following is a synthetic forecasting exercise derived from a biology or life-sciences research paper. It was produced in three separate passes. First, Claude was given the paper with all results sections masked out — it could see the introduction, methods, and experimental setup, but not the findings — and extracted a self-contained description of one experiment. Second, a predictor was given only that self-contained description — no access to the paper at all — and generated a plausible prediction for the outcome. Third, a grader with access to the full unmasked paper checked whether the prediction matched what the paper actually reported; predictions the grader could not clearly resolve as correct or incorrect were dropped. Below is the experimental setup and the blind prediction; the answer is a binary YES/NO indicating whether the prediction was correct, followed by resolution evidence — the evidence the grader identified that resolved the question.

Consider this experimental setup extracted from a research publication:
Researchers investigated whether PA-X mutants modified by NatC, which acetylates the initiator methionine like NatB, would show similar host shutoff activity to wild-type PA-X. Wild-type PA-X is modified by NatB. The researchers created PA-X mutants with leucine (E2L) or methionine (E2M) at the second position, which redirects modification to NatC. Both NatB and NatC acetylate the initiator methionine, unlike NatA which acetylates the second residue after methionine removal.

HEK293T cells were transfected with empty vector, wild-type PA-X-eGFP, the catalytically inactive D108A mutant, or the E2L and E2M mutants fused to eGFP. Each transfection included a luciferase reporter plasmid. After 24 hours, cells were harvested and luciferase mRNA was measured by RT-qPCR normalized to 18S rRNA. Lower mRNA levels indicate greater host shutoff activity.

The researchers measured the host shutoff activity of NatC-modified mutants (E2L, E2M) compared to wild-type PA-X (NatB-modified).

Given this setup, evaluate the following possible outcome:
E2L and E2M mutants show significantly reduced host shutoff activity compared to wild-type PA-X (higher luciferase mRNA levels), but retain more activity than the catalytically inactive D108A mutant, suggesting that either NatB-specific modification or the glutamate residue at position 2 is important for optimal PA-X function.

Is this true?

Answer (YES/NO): YES